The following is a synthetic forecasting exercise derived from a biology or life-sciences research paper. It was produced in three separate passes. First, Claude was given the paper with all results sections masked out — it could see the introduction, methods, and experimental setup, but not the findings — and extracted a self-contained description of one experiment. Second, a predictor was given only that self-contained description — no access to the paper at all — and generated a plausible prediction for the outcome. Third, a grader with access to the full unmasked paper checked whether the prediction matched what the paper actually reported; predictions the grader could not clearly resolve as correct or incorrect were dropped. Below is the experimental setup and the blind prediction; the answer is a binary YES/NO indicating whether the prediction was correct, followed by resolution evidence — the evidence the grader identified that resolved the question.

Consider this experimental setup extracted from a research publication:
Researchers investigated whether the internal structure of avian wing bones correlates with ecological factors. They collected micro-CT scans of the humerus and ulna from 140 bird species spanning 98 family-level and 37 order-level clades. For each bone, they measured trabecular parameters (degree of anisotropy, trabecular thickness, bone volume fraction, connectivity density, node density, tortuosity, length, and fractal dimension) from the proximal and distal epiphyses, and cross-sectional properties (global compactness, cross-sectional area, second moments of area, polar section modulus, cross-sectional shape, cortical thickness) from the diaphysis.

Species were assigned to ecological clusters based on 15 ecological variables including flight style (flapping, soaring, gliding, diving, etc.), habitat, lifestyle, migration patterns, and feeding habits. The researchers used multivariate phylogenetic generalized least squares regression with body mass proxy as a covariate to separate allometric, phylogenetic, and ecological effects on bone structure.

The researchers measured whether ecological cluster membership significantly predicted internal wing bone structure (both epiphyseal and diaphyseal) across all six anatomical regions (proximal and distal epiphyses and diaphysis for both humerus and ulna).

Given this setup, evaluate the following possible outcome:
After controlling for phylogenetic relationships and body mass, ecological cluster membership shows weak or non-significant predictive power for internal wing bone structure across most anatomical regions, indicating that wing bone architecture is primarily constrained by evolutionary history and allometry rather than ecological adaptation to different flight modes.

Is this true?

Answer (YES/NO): YES